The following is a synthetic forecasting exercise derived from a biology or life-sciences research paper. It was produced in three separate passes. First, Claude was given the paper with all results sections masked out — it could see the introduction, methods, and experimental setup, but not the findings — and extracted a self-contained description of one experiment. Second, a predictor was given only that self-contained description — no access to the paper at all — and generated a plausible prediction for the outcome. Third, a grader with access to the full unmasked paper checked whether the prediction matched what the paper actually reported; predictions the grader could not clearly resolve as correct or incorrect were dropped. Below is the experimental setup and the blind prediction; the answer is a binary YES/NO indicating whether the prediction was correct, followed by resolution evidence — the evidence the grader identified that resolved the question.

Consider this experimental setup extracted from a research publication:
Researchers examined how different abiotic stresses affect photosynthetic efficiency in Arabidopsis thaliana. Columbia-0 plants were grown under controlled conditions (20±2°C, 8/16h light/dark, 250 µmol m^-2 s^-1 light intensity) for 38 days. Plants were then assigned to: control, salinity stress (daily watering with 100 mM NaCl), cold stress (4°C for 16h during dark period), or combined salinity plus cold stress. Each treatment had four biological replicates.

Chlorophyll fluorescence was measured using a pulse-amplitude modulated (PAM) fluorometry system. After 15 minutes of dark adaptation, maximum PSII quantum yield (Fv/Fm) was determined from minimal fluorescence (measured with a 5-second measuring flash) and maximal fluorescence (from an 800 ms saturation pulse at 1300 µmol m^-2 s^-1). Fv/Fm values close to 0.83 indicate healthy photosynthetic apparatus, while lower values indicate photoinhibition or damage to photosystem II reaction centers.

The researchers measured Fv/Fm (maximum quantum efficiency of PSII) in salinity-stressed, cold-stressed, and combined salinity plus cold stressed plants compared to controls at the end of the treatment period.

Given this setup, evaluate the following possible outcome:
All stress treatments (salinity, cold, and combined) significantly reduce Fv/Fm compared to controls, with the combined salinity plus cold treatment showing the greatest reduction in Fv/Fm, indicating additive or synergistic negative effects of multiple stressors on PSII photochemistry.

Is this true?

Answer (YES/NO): NO